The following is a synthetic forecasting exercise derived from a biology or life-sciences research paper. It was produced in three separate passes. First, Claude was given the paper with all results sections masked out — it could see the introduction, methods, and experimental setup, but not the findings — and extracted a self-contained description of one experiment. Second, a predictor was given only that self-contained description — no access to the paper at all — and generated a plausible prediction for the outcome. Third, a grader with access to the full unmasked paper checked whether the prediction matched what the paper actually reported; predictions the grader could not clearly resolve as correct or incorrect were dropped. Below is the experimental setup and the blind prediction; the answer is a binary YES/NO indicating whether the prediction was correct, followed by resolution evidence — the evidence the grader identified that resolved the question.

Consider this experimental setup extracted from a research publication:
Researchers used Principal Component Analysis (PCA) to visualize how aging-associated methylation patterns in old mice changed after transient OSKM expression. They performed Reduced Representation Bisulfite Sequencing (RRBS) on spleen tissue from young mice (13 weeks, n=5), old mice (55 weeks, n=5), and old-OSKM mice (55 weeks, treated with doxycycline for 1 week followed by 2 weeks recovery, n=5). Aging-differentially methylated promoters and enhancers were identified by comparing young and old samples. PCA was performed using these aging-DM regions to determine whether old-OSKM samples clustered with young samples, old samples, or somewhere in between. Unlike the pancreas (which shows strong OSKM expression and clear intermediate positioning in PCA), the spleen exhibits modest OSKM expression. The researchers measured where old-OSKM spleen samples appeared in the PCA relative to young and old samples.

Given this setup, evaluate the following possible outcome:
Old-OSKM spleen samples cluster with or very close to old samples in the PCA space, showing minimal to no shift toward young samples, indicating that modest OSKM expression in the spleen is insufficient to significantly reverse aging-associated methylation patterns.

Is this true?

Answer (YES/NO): YES